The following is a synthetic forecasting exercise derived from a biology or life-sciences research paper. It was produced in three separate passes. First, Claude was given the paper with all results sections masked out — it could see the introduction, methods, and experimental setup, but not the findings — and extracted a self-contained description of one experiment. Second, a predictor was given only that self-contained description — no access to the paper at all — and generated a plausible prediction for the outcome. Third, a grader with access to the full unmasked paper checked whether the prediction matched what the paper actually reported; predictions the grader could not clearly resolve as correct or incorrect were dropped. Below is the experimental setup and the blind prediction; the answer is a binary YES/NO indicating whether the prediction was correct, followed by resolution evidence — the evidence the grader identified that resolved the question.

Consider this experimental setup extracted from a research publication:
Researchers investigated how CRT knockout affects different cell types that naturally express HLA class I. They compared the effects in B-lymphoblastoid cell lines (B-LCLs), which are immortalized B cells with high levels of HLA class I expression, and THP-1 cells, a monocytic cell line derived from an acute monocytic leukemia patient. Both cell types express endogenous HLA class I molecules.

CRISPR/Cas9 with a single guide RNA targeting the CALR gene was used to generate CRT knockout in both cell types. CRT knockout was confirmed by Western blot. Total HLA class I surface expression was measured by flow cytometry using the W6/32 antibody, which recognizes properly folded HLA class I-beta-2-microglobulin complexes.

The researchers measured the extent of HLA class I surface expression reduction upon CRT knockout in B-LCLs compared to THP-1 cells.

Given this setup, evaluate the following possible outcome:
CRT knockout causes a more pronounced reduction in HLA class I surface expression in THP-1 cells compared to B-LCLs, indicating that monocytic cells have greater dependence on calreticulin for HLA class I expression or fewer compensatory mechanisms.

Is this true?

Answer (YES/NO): NO